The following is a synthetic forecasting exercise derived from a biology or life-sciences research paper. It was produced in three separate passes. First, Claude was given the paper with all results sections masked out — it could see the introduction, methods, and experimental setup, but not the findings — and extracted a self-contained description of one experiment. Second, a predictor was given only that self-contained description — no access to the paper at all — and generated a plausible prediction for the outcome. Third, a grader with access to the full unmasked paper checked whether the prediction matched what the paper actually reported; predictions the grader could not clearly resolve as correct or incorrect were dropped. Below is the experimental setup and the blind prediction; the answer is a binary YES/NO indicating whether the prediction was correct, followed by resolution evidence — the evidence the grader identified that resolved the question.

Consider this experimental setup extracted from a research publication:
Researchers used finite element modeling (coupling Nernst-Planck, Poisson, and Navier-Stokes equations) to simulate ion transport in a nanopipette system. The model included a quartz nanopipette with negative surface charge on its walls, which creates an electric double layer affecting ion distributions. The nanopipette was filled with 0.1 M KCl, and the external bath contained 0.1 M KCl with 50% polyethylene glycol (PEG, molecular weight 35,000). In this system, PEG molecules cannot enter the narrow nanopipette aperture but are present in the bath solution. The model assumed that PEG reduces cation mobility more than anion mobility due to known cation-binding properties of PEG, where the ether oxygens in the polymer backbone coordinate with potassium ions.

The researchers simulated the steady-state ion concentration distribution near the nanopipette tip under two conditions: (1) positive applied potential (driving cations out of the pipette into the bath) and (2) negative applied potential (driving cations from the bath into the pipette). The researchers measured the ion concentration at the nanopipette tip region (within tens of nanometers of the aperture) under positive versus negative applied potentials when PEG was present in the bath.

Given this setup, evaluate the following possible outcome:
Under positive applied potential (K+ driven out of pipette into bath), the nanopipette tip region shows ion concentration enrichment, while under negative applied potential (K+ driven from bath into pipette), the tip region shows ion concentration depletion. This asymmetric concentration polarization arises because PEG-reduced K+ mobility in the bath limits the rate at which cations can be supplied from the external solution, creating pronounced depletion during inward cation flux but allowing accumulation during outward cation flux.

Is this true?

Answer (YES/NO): YES